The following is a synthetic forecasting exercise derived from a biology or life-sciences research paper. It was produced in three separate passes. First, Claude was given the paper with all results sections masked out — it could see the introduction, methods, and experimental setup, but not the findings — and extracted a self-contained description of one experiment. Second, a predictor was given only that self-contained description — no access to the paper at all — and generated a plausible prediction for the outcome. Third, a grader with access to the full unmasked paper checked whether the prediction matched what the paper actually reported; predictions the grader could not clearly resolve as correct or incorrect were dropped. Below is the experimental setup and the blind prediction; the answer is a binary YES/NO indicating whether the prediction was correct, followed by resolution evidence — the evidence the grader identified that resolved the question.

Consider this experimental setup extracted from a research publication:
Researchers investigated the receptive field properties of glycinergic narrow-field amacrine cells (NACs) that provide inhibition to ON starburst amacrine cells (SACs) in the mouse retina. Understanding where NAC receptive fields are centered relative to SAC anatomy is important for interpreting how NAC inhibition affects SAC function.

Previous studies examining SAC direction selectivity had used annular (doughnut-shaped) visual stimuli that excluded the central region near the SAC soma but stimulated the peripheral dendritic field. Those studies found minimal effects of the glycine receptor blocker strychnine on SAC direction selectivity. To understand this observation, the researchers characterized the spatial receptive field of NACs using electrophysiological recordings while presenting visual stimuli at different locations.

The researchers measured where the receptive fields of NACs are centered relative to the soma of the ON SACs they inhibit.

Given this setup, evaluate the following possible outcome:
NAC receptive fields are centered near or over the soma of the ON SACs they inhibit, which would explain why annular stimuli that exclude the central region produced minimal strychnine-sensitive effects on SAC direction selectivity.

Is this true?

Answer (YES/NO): YES